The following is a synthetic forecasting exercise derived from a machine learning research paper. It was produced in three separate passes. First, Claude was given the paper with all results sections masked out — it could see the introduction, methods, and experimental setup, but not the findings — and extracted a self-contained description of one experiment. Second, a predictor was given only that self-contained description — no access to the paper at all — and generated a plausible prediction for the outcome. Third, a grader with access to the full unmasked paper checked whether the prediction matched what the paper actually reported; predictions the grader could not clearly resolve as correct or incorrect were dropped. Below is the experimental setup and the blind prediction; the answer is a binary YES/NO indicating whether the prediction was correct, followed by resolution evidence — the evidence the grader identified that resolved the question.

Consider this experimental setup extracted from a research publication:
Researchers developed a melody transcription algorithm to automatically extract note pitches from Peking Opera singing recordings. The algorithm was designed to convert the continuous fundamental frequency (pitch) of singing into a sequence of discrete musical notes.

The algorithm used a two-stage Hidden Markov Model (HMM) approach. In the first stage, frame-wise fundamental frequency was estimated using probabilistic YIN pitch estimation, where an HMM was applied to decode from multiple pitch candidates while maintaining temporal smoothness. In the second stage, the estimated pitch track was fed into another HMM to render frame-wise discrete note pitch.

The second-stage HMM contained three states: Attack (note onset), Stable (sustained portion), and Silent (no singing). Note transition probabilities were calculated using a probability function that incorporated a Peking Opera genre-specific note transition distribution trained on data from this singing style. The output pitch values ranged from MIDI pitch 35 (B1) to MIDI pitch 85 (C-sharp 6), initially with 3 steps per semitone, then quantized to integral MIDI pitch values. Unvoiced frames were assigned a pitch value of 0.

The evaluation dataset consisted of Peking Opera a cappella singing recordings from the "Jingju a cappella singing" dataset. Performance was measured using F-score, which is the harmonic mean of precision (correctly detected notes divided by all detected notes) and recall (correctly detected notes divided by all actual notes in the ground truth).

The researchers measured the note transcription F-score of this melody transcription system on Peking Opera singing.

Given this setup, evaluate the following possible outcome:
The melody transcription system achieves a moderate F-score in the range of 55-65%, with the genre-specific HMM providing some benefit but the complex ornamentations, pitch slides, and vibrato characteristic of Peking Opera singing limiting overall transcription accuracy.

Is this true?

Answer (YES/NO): NO